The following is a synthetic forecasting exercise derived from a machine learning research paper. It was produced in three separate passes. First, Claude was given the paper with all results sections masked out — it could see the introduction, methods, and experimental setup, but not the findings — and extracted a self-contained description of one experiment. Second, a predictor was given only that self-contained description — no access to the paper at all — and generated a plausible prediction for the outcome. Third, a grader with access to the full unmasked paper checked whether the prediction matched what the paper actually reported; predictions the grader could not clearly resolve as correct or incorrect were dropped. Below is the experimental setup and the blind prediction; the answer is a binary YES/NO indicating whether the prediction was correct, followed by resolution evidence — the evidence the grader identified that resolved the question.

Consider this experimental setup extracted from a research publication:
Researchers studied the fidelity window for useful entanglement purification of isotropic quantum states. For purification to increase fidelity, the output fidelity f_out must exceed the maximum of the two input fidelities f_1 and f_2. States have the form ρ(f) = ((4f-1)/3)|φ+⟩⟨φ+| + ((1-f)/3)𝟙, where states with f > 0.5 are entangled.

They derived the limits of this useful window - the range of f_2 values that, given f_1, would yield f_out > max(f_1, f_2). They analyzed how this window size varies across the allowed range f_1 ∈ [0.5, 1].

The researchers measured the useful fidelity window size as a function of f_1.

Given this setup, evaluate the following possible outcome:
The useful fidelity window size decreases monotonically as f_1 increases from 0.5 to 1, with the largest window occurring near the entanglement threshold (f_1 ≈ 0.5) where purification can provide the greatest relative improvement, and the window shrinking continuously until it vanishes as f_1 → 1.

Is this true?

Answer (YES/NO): NO